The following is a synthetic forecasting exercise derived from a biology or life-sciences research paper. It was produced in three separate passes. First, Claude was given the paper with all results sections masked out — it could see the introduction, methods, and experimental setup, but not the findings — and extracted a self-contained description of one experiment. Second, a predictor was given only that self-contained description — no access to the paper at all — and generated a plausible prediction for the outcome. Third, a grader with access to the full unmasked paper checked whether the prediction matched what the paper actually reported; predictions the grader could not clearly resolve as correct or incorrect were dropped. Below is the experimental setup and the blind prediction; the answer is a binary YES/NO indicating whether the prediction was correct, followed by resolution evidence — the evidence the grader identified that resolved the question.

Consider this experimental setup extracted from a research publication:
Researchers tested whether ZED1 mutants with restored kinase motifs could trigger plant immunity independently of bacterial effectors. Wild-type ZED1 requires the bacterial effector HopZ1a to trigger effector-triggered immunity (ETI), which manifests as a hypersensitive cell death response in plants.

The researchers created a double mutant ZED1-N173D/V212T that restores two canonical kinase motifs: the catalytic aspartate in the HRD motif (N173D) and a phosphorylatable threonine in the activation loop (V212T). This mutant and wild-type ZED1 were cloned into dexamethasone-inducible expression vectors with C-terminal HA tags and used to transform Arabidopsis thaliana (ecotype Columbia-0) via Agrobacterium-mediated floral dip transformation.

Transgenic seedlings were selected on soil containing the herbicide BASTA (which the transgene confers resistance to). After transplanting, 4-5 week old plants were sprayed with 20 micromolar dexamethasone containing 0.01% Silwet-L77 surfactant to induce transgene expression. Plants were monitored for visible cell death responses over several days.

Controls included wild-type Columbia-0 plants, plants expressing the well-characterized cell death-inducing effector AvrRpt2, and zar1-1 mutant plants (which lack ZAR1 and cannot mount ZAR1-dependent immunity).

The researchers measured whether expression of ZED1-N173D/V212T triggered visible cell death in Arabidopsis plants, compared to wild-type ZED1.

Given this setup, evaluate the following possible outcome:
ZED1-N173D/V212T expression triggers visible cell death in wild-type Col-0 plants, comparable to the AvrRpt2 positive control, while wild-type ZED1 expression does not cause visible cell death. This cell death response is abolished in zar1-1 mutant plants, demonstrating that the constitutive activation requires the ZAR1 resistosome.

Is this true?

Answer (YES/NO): NO